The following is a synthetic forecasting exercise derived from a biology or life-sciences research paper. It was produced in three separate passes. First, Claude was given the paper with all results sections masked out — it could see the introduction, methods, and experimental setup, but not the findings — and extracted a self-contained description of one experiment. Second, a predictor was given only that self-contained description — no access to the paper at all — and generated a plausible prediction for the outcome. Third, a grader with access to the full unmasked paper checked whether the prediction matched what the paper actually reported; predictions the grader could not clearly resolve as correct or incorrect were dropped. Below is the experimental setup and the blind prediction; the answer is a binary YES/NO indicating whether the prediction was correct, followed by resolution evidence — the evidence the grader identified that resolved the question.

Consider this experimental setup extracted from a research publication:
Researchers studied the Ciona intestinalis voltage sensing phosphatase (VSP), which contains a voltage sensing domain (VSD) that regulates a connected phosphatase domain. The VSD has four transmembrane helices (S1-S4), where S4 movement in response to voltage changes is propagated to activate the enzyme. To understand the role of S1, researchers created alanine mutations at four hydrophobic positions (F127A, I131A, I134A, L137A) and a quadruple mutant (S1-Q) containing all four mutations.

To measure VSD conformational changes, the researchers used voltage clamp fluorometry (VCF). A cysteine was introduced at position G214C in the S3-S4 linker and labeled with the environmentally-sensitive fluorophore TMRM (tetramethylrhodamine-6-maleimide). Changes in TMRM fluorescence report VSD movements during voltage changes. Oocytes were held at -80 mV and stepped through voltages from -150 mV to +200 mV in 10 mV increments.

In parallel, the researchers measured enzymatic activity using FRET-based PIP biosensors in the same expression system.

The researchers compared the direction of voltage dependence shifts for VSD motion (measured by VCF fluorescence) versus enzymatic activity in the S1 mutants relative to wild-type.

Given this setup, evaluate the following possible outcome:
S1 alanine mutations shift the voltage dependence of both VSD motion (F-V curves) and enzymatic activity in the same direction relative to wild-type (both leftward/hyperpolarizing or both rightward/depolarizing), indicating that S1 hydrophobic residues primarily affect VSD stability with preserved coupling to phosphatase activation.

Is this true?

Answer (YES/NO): NO